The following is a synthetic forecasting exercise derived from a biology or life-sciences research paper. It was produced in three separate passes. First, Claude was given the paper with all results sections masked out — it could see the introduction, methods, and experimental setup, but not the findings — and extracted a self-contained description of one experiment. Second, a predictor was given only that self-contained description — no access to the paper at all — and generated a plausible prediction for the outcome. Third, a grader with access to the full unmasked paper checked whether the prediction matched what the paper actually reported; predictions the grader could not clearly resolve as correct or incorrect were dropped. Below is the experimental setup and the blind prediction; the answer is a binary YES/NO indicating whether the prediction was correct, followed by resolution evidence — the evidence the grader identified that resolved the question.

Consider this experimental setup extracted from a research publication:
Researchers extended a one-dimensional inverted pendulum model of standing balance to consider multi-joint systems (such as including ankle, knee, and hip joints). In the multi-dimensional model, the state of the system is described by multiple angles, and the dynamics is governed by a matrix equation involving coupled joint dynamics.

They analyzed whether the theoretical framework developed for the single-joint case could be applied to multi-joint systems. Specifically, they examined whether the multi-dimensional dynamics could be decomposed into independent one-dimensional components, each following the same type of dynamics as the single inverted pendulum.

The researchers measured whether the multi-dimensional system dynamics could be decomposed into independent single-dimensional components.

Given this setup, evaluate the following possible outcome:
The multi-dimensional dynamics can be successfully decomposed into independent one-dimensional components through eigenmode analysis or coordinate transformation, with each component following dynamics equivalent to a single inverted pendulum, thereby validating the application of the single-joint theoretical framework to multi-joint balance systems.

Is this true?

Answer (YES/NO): YES